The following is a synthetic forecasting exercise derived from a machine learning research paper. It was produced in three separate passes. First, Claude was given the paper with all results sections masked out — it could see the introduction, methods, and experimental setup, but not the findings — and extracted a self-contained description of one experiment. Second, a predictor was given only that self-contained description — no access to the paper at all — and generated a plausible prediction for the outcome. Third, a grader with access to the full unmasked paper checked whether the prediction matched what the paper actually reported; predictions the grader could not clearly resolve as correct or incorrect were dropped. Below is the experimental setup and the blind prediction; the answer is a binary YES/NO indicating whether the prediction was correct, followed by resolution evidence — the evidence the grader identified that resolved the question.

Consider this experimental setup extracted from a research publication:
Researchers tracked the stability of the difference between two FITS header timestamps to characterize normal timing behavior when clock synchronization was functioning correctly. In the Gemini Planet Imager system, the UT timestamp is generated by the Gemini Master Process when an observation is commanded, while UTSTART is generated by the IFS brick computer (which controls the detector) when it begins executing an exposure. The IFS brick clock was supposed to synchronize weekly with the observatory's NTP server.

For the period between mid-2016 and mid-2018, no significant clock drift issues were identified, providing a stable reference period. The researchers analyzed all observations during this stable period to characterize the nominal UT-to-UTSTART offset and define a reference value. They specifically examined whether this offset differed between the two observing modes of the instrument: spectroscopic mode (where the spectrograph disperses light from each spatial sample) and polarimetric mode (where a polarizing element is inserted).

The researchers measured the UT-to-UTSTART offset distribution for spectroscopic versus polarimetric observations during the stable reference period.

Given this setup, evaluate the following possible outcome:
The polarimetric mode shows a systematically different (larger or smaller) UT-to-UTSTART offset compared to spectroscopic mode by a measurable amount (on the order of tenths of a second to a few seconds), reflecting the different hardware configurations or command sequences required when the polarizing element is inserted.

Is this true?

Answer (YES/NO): NO